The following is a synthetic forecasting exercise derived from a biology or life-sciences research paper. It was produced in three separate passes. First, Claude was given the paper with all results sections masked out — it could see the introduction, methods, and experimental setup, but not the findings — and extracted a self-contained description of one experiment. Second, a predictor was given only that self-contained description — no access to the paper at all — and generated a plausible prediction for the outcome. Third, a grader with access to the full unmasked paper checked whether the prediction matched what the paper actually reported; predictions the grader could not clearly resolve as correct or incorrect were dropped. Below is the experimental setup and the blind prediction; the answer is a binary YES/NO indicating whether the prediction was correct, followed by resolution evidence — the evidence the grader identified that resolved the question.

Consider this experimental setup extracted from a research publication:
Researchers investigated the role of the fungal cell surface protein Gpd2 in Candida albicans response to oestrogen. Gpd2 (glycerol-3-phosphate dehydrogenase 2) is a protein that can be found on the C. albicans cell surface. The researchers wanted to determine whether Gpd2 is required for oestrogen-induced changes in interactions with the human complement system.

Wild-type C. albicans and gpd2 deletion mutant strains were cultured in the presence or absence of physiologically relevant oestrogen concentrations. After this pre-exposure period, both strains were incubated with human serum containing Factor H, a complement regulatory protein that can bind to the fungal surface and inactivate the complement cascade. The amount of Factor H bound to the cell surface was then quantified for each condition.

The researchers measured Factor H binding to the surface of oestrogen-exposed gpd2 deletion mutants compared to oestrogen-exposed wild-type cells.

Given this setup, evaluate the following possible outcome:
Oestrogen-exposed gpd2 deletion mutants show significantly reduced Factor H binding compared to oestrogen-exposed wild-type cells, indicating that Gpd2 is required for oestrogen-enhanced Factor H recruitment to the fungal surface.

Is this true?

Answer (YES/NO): YES